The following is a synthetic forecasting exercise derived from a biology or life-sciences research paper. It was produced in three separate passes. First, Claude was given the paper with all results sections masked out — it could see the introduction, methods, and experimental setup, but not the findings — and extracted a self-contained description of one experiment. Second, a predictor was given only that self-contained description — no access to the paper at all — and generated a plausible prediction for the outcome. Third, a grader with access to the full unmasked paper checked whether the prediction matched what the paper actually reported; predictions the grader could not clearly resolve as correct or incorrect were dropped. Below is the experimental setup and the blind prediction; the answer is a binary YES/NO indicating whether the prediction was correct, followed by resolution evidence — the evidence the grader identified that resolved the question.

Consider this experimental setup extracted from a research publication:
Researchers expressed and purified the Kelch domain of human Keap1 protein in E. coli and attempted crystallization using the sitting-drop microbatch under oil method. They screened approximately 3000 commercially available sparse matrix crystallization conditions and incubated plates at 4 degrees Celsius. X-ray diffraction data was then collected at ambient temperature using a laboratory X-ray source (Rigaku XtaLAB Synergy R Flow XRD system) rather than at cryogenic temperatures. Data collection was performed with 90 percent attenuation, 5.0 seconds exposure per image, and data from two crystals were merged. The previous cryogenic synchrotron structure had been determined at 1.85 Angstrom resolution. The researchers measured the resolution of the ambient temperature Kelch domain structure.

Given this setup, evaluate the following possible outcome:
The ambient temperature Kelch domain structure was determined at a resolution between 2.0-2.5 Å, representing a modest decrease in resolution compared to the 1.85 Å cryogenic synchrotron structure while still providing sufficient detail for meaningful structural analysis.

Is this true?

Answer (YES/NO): NO